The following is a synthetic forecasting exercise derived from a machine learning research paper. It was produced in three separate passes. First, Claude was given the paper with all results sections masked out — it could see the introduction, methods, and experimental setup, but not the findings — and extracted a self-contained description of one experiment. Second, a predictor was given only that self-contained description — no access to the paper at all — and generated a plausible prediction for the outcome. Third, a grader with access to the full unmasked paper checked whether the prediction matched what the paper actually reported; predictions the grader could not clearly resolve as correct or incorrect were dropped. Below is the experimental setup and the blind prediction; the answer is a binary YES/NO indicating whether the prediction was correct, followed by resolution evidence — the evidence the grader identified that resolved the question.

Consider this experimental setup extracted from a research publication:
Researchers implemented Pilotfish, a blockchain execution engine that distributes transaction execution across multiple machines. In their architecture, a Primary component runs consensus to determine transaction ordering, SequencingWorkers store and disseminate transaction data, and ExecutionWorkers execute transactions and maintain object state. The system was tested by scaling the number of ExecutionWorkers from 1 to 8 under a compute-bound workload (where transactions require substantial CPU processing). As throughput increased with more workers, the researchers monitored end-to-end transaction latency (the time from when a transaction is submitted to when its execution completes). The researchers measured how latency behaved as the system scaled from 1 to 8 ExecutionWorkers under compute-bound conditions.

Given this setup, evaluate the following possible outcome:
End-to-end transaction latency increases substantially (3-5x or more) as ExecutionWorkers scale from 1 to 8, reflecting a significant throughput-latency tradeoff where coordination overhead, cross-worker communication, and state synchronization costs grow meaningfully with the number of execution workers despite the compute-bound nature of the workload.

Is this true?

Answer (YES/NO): NO